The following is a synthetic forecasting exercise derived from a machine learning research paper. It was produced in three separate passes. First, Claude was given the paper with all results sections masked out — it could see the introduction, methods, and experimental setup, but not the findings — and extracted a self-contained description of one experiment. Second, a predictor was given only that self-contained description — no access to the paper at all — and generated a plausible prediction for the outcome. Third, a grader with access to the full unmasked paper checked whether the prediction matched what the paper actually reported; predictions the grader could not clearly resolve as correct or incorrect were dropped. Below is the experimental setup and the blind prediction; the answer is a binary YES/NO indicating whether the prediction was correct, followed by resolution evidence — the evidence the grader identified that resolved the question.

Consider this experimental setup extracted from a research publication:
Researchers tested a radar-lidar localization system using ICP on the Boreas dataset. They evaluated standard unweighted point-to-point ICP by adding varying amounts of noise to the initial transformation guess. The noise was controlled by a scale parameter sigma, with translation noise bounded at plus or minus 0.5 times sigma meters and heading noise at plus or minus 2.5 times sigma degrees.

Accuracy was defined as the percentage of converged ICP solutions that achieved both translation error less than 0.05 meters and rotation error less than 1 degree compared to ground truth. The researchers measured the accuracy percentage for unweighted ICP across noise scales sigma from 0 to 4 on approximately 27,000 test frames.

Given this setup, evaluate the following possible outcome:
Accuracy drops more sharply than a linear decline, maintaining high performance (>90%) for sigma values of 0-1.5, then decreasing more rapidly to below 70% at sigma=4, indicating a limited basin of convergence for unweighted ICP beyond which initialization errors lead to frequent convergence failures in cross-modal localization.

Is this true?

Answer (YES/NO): NO